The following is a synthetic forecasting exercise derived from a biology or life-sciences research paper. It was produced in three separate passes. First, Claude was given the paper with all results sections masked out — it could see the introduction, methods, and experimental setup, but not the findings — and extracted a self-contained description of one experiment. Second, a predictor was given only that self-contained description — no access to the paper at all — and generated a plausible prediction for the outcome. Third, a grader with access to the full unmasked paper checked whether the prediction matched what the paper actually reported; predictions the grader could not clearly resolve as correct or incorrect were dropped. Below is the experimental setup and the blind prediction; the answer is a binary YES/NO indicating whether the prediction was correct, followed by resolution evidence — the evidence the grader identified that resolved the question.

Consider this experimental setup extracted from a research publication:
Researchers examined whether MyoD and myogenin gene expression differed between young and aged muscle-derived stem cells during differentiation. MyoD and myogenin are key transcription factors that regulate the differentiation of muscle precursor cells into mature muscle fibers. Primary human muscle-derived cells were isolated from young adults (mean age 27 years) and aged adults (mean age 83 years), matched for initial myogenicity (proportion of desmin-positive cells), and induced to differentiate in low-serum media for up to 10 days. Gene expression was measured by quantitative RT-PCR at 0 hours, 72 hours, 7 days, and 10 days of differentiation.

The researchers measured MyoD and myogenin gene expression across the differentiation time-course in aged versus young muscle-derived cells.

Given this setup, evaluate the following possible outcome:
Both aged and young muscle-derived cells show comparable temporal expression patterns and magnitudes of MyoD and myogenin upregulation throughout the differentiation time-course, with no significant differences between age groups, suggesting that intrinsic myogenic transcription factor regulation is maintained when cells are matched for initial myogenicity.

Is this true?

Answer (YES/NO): NO